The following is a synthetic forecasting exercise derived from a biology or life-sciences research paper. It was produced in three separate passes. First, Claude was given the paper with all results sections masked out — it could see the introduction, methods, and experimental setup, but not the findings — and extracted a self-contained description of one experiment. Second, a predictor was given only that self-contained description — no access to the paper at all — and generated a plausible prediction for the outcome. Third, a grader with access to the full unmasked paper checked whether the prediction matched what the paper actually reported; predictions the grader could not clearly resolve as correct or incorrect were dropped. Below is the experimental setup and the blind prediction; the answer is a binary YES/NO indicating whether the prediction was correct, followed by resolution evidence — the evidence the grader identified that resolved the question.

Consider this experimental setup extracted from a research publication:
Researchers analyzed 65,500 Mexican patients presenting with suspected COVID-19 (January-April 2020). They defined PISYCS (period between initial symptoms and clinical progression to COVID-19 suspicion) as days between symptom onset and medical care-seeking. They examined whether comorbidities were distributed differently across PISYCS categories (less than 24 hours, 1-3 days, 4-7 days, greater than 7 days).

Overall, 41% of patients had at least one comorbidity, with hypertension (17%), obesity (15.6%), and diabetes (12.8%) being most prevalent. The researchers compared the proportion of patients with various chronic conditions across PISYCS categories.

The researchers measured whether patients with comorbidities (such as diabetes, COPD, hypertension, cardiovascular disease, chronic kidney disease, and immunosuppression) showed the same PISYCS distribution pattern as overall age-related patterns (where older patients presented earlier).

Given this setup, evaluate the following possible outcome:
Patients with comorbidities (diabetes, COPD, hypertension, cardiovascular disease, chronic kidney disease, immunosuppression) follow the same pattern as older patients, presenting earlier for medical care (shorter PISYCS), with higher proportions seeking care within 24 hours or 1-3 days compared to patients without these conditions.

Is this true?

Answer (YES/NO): NO